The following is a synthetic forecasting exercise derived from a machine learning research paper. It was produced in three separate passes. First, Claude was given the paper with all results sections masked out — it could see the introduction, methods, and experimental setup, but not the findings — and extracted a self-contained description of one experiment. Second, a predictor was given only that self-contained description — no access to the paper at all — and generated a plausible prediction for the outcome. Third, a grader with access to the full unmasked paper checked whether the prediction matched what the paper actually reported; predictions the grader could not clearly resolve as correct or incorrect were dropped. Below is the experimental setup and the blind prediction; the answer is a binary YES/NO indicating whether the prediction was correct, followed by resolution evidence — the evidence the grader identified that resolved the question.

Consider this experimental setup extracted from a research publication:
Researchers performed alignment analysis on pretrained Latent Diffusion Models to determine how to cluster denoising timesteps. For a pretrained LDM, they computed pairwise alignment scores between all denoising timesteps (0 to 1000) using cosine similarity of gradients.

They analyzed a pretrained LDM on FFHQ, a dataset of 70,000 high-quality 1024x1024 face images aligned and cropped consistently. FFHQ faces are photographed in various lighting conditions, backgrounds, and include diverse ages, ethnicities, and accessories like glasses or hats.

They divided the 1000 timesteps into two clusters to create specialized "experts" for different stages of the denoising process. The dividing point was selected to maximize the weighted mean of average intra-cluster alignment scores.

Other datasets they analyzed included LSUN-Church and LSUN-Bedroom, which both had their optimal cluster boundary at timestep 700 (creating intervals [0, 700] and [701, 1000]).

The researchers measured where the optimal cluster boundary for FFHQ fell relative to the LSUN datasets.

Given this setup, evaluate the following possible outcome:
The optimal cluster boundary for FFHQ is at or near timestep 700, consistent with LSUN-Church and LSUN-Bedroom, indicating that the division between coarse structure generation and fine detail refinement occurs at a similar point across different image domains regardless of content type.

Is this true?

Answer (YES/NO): NO